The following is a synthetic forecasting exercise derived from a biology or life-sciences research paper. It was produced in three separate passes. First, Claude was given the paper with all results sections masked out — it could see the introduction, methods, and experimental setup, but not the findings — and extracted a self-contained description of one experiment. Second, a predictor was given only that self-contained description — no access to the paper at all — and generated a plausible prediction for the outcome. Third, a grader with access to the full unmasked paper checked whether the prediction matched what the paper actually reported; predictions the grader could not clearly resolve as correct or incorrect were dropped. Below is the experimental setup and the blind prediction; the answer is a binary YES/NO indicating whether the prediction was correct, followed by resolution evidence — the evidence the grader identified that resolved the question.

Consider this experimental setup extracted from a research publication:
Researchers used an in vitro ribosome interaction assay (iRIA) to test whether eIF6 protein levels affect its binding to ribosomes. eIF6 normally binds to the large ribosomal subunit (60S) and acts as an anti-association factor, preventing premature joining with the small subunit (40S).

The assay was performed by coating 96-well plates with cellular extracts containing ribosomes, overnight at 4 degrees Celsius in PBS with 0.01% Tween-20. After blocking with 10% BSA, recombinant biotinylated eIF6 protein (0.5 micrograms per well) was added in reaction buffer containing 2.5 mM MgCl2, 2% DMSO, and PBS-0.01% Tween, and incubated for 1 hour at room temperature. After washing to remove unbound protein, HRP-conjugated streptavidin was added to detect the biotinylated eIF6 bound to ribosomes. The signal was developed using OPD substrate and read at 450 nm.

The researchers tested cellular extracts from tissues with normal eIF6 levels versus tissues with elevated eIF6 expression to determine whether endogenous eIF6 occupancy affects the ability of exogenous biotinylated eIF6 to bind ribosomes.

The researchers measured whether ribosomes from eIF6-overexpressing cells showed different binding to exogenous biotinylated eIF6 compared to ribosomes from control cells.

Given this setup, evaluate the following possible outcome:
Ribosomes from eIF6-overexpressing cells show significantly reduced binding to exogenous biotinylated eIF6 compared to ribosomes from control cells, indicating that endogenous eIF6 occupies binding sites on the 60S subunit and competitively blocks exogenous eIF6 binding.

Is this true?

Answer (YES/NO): YES